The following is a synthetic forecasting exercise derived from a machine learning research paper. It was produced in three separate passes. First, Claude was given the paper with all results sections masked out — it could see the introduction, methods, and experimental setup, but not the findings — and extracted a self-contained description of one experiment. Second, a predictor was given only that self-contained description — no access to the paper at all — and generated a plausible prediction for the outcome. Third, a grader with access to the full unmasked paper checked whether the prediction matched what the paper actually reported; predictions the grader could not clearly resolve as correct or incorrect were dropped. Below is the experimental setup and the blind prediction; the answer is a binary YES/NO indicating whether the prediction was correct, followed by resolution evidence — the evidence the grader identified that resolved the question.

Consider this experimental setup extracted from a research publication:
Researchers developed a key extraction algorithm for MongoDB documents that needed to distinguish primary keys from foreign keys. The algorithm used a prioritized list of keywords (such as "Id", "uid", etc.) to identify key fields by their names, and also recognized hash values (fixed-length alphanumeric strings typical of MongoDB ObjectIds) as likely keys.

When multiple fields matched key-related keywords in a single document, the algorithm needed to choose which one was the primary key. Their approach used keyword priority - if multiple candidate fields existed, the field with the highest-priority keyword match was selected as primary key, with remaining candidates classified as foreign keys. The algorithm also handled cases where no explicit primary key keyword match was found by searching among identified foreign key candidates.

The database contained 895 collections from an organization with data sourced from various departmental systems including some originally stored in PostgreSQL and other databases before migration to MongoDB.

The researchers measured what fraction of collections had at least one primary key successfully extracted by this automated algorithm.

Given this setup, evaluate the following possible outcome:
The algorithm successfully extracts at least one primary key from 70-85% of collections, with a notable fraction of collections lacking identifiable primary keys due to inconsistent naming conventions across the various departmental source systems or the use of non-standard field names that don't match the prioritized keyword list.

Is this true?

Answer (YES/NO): NO